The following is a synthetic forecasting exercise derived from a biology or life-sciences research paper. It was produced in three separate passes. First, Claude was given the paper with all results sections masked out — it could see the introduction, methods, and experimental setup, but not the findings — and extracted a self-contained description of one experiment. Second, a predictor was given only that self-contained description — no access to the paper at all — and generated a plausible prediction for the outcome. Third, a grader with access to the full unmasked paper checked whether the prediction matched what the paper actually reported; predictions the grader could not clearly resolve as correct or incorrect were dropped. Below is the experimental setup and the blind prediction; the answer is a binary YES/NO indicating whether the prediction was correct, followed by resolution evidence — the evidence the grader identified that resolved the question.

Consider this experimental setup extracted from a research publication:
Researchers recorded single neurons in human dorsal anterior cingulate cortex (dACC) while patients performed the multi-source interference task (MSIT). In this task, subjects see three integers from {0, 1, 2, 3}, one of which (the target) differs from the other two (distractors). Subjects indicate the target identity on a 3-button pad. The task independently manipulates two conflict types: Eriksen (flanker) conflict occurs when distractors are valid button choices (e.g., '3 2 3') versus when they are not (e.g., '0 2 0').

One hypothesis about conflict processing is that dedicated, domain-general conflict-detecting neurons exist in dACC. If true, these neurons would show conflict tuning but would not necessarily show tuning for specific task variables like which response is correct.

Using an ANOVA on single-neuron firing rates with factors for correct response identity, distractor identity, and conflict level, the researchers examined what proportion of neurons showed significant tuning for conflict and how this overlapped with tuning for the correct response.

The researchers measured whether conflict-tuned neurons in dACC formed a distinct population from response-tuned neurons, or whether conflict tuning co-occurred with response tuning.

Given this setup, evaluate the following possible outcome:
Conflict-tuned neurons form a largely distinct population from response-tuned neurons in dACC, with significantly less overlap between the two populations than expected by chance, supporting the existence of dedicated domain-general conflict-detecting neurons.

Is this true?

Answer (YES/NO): NO